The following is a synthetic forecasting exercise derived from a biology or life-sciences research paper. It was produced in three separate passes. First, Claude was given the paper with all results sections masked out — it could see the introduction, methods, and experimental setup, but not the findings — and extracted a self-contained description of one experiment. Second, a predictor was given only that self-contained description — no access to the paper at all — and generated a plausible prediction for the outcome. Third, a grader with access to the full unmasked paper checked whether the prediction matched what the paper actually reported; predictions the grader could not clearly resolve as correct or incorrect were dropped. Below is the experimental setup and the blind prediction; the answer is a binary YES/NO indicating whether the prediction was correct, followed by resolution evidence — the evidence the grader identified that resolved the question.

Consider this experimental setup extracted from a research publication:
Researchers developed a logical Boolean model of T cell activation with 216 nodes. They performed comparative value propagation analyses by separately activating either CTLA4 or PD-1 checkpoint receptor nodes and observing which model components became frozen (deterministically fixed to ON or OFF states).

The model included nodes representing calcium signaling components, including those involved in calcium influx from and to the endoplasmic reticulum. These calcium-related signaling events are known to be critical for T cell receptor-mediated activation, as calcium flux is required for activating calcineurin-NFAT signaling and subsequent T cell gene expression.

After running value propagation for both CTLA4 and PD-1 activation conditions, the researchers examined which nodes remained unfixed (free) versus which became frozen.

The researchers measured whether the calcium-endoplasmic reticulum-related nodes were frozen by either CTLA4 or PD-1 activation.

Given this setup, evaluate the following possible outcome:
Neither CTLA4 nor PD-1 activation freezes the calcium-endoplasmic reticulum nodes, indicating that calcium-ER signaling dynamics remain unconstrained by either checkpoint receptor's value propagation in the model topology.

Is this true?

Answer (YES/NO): YES